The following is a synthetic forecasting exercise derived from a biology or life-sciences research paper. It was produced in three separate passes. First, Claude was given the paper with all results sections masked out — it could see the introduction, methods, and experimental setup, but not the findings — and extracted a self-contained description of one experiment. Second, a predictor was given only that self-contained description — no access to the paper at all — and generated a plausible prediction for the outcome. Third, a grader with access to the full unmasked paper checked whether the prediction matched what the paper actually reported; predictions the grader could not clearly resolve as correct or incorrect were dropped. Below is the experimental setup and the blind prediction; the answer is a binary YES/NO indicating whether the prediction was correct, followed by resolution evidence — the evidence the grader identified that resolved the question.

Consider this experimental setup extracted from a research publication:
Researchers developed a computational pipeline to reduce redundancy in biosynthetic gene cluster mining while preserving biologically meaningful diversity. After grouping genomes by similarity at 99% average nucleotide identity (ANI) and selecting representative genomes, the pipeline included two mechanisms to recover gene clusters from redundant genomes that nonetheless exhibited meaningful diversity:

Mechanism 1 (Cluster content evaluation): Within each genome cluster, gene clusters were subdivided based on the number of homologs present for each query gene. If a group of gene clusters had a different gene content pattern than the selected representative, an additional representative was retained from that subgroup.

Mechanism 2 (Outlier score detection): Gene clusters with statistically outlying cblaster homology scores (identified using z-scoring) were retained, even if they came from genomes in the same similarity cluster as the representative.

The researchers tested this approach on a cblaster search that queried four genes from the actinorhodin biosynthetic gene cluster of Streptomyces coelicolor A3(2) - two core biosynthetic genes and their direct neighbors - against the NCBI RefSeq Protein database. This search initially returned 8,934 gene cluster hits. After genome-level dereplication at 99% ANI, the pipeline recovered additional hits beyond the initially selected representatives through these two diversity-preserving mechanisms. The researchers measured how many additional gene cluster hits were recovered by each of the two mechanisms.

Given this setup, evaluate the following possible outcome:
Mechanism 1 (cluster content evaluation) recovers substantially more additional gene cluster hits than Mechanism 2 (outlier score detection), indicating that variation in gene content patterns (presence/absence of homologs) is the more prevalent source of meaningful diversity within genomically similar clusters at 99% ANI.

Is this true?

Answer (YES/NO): YES